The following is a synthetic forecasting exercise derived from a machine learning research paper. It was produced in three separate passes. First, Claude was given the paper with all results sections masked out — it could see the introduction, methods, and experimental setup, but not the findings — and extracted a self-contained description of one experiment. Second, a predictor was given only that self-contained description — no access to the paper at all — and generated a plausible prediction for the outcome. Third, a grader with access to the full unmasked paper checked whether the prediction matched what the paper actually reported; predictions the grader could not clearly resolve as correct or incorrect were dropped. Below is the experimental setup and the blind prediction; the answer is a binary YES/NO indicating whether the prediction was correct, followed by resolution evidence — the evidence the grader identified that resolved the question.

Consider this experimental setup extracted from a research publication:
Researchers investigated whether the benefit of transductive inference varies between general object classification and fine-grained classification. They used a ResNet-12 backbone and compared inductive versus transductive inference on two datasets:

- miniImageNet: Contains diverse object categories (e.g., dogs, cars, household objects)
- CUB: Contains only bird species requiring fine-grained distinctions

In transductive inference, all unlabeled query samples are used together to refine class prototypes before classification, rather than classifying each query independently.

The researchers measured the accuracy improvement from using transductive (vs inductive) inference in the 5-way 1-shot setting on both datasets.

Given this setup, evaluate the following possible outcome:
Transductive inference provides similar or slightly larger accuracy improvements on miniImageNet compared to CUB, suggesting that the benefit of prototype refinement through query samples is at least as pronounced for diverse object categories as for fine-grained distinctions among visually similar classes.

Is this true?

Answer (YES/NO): NO